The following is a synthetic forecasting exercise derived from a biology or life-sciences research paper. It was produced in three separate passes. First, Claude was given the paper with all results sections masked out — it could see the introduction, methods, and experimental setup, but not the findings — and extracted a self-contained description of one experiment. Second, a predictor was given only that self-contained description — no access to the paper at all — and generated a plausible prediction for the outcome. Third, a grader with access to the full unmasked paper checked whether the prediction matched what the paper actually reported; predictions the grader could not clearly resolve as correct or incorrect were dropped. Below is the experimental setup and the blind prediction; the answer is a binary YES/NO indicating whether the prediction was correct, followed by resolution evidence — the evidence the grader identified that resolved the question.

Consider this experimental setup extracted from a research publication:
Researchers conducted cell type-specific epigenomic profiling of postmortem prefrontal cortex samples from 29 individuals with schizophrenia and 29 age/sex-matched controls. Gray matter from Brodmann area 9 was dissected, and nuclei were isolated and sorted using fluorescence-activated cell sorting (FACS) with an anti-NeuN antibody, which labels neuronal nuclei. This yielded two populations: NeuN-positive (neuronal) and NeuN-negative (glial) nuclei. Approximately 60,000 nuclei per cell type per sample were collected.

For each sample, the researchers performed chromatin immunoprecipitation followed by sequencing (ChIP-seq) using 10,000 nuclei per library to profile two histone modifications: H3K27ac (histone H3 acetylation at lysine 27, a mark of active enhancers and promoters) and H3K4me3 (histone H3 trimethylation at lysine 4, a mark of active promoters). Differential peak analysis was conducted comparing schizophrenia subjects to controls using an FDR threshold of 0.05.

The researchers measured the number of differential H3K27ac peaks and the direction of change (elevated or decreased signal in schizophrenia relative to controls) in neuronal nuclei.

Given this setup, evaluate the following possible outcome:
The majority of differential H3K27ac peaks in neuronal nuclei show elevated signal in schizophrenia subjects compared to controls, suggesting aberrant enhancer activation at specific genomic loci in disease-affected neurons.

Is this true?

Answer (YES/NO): YES